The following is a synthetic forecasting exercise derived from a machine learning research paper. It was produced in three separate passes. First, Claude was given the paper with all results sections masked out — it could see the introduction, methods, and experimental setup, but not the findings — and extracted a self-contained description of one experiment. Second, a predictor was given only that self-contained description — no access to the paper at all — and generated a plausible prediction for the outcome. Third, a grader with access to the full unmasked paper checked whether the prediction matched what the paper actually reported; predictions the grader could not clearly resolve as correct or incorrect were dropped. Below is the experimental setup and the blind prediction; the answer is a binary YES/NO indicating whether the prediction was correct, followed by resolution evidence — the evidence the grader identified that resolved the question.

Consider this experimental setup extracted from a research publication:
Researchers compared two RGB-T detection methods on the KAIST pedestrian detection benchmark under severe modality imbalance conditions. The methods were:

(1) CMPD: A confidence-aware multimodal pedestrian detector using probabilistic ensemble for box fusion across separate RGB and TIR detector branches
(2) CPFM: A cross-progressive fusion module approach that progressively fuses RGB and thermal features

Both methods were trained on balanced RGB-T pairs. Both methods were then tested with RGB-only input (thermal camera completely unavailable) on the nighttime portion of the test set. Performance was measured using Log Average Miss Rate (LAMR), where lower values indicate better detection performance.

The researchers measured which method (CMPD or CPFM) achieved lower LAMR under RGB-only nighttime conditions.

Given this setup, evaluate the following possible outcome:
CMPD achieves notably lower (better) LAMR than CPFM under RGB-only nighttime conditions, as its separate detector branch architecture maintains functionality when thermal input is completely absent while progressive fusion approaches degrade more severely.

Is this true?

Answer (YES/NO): YES